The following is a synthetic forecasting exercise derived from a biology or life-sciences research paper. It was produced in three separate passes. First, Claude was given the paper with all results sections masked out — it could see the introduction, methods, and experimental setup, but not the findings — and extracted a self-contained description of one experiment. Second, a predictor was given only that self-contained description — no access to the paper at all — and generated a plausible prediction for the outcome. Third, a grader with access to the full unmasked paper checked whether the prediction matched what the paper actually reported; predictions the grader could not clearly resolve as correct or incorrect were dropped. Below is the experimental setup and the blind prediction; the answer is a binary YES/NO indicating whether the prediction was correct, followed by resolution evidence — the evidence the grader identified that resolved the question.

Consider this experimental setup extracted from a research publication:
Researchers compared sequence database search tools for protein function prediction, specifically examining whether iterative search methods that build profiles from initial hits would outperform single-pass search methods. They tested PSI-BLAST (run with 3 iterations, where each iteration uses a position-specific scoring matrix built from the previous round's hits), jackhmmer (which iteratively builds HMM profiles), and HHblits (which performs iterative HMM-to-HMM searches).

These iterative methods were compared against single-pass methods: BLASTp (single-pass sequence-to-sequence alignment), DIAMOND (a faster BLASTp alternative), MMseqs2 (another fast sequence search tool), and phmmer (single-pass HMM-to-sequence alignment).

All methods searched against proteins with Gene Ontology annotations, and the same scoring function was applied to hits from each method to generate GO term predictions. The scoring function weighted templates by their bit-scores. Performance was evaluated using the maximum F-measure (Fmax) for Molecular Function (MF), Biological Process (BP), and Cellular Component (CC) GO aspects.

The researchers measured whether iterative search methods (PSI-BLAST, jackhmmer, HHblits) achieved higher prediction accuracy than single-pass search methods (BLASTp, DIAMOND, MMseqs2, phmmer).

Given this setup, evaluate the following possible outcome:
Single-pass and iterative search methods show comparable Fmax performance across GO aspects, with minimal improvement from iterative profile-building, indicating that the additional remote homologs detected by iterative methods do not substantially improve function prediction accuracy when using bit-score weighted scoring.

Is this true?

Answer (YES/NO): NO